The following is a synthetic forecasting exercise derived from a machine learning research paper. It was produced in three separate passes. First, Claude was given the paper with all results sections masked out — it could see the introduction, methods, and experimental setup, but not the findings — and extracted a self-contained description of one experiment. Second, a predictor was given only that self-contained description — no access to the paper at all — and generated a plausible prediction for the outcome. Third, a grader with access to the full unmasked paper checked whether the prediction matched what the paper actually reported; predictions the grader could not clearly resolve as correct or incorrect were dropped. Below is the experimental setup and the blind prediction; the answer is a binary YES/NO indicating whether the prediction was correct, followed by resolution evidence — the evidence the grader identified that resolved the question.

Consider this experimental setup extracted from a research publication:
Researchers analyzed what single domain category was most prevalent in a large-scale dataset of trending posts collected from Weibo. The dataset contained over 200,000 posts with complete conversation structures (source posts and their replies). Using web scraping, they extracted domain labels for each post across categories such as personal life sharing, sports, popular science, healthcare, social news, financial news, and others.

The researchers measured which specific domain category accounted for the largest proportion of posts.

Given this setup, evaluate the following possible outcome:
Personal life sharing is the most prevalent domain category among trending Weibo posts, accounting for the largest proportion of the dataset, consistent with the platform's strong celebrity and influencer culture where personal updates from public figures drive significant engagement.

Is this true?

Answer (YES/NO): YES